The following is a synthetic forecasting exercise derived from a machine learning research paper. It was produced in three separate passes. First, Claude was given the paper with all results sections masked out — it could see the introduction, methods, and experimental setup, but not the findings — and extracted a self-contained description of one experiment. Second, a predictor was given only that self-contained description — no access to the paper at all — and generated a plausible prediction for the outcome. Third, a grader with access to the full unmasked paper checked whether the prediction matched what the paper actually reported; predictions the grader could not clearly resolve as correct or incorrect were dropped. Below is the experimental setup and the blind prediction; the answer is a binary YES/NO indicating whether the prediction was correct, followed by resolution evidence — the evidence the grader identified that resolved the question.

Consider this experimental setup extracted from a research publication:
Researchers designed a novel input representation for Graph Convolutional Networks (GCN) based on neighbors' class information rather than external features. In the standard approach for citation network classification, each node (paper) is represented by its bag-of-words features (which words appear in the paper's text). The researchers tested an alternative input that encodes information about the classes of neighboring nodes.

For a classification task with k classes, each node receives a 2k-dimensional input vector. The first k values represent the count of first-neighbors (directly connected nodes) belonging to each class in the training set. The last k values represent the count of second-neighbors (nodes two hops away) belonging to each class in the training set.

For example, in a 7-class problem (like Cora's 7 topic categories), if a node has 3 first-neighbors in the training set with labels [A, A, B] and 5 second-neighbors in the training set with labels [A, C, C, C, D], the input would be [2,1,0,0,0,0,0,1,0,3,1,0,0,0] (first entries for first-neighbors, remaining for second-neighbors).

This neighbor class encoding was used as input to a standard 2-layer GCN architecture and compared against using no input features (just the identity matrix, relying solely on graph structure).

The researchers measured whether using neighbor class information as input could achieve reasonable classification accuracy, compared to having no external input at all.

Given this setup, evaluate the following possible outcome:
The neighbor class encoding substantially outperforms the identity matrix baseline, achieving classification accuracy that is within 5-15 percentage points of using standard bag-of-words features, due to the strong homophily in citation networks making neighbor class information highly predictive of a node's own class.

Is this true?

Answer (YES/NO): NO